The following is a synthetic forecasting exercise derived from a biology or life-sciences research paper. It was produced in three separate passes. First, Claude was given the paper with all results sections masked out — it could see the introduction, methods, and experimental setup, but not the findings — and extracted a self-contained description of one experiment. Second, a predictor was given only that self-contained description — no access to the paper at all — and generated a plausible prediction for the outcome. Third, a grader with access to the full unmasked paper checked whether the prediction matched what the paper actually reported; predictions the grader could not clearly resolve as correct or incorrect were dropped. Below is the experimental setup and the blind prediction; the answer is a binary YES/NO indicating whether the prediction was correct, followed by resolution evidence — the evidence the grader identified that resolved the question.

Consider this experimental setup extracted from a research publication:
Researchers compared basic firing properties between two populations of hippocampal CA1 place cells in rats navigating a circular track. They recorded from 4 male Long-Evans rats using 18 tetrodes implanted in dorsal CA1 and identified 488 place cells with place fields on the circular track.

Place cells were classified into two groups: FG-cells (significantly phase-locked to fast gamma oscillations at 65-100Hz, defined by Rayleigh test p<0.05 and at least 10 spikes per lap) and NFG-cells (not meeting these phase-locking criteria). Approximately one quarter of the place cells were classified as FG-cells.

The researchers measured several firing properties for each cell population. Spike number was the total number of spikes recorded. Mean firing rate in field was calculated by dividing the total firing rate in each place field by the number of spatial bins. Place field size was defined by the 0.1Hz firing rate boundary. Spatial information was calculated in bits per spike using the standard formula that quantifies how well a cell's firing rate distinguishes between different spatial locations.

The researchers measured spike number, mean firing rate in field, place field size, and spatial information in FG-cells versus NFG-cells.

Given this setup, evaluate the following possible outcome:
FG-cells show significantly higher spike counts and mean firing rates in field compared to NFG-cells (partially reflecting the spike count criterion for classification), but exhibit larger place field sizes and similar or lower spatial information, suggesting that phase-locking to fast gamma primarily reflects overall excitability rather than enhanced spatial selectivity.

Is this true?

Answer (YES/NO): NO